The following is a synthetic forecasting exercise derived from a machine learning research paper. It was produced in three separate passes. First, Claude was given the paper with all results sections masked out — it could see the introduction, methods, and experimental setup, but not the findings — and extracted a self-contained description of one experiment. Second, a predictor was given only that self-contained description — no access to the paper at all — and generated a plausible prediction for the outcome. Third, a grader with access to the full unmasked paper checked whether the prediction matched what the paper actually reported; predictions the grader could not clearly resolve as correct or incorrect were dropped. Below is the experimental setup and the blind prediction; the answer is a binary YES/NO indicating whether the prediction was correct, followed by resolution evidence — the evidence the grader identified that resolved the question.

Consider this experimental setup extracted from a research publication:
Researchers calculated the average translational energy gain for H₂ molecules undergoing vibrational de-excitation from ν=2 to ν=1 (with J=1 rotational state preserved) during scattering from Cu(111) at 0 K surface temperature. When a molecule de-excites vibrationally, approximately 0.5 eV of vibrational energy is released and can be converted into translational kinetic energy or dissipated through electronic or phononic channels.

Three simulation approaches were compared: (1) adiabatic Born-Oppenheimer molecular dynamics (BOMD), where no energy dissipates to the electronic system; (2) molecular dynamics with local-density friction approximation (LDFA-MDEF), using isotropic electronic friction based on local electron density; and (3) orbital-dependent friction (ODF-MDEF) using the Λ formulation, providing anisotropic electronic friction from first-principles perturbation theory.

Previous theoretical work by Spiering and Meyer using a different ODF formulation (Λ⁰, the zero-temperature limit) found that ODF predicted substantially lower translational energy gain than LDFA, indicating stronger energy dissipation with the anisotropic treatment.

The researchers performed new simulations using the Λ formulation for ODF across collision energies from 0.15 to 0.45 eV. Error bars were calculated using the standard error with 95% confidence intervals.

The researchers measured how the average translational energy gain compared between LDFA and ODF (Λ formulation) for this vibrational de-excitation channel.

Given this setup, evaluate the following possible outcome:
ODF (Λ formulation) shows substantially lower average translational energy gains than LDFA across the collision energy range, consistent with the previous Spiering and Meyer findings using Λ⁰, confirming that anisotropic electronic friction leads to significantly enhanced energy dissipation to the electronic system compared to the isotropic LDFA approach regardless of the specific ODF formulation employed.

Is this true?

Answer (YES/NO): NO